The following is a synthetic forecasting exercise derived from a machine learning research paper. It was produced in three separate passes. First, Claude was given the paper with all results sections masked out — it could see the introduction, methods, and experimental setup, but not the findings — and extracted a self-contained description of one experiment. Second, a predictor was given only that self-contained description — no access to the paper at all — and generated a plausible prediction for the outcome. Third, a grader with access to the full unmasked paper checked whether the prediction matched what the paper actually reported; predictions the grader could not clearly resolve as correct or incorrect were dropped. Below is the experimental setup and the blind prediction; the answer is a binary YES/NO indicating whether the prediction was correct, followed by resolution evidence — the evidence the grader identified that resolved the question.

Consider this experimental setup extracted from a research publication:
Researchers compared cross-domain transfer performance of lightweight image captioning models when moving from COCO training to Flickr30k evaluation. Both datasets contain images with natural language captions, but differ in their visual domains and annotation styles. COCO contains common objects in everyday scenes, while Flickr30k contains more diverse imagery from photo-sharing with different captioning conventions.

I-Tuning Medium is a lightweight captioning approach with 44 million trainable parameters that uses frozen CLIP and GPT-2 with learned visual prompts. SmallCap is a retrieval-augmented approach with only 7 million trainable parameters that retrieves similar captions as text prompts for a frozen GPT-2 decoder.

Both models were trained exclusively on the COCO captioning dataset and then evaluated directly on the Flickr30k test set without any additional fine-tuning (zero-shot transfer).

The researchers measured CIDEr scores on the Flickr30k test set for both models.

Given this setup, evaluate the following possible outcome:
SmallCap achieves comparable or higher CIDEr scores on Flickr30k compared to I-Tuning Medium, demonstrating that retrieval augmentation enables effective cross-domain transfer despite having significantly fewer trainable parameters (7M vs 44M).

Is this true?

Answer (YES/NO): NO